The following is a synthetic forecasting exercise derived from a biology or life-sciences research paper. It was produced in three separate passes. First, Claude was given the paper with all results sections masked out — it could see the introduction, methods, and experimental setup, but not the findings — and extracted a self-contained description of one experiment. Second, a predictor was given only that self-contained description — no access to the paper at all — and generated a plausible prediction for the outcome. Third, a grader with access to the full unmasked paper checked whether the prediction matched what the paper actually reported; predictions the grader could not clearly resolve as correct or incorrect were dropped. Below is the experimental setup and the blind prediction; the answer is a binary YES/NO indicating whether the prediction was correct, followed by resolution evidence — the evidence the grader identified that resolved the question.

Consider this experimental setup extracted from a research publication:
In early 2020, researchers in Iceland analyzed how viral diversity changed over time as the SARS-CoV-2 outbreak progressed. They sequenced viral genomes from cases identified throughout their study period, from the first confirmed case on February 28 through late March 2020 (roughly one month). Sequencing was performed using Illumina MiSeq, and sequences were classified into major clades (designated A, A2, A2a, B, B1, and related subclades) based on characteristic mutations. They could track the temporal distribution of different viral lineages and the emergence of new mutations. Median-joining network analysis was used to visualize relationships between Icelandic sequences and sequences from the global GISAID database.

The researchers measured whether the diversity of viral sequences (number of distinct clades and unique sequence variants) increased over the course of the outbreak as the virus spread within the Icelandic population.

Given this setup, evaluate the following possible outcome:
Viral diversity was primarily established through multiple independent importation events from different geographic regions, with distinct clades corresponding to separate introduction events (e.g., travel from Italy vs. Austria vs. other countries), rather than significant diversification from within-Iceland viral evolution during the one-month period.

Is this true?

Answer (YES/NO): YES